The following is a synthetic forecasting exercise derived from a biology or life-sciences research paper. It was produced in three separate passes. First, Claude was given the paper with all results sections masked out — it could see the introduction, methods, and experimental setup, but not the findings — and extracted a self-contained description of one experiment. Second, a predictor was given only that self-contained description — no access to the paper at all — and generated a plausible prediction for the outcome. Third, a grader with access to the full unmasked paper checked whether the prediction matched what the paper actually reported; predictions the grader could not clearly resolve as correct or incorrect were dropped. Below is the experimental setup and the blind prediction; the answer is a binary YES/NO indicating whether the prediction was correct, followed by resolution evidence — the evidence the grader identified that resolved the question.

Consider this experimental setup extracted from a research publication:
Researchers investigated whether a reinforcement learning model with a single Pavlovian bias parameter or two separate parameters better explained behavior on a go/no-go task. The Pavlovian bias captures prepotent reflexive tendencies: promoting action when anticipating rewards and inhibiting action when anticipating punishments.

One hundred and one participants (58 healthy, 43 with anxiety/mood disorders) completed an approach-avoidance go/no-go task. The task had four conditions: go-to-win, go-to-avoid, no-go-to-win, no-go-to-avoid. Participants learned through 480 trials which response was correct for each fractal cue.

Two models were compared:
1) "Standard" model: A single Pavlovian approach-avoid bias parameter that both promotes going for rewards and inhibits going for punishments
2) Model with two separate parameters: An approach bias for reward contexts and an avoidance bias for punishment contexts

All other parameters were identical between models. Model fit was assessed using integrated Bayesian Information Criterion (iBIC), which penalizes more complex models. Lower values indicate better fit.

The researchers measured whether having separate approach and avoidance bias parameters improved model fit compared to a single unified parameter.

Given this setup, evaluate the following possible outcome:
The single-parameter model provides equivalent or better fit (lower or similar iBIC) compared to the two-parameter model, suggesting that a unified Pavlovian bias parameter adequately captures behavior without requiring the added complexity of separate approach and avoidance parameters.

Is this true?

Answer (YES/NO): NO